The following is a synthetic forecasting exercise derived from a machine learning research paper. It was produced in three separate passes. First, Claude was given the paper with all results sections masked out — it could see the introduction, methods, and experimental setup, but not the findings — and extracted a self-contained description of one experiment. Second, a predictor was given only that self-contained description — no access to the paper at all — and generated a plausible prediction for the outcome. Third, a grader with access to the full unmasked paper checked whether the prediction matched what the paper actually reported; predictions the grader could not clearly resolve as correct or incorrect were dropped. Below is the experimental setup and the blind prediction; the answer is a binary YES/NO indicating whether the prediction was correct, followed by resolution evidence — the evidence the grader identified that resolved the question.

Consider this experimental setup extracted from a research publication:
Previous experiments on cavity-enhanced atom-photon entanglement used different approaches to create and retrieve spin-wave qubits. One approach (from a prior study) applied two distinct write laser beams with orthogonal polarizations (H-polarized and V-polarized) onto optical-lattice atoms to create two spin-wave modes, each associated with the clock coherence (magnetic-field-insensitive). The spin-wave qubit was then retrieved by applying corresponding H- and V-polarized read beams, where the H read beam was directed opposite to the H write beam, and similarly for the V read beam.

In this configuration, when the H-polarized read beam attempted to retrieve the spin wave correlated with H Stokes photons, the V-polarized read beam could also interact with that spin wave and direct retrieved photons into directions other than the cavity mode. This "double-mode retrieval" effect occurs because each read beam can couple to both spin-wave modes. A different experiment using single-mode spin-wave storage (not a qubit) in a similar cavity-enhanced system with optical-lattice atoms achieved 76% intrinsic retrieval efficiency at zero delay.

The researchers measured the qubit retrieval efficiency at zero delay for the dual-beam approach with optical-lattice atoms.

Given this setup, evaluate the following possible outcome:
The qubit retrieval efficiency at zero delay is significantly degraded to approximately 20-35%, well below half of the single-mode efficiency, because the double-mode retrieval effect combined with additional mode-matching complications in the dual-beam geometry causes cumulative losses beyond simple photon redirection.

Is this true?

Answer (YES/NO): NO